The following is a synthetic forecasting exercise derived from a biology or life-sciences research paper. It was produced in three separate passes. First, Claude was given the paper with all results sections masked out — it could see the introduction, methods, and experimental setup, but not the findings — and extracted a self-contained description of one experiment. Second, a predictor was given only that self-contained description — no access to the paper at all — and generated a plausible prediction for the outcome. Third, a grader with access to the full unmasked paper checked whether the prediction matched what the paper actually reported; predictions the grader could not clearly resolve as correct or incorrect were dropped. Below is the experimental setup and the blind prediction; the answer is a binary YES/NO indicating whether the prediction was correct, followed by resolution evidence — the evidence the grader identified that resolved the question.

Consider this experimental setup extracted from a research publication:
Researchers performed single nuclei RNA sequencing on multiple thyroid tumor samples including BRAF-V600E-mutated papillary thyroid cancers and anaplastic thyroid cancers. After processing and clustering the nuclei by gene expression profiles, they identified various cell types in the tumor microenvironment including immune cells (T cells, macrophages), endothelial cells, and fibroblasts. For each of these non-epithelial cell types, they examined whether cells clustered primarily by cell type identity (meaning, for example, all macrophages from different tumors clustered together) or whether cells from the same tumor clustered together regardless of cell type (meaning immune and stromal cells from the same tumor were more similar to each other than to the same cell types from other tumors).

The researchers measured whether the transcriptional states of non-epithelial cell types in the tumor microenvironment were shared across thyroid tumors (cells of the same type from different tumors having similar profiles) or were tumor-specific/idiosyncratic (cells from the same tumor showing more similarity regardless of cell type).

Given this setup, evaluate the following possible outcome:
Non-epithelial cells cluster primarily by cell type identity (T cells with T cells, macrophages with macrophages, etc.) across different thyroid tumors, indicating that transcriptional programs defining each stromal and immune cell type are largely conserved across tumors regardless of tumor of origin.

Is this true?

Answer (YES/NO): NO